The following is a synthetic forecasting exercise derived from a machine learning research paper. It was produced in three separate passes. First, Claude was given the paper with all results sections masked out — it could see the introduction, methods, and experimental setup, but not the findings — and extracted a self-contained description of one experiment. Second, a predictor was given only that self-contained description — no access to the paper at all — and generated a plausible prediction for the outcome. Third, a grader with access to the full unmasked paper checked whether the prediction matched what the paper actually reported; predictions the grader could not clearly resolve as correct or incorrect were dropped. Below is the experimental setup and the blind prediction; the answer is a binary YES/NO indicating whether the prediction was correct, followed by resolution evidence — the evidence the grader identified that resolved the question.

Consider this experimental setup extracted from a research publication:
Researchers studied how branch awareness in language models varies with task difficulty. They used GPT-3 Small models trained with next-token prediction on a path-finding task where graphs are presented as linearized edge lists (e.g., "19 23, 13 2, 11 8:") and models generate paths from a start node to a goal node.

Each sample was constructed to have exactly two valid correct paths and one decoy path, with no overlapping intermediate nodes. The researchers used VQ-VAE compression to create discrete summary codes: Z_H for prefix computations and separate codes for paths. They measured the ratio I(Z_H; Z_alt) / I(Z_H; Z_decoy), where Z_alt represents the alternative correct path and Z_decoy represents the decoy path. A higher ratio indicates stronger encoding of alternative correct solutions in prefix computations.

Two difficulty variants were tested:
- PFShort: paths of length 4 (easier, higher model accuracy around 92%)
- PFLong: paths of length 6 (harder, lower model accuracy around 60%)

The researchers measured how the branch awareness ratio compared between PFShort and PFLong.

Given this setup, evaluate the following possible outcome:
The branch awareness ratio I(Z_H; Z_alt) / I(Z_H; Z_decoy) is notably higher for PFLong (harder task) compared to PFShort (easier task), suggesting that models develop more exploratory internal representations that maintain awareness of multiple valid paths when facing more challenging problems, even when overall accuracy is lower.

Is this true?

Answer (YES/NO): NO